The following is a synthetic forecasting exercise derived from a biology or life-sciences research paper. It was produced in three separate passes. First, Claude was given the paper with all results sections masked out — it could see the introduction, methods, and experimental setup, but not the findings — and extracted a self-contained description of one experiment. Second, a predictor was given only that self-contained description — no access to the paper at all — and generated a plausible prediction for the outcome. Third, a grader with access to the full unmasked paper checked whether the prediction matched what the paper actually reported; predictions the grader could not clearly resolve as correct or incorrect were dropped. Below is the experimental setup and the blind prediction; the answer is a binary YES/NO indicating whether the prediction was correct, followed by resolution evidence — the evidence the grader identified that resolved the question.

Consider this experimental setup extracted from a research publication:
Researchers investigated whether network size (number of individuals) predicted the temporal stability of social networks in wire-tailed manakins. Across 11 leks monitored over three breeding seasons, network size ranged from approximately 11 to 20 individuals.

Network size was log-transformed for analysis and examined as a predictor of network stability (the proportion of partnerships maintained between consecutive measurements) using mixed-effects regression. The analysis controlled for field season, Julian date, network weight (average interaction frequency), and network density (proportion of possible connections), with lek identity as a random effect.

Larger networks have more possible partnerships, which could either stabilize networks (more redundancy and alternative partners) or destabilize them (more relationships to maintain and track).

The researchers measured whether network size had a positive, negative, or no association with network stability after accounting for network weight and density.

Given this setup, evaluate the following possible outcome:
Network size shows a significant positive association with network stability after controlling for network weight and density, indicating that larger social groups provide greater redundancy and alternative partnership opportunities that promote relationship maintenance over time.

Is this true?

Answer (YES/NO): NO